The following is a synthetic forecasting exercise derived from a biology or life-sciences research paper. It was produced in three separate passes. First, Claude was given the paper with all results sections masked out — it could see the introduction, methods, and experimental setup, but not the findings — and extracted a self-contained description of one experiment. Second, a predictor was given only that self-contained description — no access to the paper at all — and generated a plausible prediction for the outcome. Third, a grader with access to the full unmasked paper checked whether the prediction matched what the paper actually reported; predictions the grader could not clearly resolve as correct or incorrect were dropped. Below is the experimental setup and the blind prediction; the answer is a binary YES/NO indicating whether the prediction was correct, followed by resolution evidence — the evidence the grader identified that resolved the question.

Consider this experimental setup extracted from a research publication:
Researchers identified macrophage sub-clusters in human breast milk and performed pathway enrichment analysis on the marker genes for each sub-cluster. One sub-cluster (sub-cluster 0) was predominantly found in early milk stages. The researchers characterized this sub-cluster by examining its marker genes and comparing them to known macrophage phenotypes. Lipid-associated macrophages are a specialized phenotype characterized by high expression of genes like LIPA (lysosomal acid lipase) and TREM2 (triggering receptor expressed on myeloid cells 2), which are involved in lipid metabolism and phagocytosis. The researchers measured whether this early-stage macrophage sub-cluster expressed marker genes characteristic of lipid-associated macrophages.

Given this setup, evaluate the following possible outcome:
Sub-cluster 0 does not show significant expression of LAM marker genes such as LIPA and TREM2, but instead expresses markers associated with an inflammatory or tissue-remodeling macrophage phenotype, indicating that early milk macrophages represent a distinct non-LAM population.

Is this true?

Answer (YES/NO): NO